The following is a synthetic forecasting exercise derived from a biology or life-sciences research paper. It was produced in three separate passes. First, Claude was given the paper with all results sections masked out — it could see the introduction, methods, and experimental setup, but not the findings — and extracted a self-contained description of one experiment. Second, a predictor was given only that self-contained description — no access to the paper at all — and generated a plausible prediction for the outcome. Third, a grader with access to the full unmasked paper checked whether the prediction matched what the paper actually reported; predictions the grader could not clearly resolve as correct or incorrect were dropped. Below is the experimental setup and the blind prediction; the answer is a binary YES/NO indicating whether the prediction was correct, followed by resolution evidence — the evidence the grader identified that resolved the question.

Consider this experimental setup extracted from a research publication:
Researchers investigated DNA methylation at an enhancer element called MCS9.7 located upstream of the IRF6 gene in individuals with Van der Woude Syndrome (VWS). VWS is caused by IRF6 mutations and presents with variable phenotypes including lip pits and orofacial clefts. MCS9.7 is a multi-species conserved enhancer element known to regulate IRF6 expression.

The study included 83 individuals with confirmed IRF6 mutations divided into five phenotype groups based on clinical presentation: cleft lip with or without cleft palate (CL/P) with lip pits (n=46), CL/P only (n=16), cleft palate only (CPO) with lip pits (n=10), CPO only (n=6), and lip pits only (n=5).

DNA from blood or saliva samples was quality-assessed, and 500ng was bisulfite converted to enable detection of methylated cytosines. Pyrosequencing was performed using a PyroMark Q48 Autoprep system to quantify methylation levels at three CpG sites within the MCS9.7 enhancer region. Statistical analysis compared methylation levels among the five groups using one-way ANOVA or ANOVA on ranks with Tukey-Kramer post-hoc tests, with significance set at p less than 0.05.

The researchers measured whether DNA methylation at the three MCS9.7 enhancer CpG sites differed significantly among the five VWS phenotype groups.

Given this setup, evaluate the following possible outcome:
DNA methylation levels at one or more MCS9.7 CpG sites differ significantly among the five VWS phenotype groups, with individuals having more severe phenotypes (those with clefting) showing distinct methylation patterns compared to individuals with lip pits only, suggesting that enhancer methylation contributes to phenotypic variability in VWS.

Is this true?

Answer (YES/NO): NO